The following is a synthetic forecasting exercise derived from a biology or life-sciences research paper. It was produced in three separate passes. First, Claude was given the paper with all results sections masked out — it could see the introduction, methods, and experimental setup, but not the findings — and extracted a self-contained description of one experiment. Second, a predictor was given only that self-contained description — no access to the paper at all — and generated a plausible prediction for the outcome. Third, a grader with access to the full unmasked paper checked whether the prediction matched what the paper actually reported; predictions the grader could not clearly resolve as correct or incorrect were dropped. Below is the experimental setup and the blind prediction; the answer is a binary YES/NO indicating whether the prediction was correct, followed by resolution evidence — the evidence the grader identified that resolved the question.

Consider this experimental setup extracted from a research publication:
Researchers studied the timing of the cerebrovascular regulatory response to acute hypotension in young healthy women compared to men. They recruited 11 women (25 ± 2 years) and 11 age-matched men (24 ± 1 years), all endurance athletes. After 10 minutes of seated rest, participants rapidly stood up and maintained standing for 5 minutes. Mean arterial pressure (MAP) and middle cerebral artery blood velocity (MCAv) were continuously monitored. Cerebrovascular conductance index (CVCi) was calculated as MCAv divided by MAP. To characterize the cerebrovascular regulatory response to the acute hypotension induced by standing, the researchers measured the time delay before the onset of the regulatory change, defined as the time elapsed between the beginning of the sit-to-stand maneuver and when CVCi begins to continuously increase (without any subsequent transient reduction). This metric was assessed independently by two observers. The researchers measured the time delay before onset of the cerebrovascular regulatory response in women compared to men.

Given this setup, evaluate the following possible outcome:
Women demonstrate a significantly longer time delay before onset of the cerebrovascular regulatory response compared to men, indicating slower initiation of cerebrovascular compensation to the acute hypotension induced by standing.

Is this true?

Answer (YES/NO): YES